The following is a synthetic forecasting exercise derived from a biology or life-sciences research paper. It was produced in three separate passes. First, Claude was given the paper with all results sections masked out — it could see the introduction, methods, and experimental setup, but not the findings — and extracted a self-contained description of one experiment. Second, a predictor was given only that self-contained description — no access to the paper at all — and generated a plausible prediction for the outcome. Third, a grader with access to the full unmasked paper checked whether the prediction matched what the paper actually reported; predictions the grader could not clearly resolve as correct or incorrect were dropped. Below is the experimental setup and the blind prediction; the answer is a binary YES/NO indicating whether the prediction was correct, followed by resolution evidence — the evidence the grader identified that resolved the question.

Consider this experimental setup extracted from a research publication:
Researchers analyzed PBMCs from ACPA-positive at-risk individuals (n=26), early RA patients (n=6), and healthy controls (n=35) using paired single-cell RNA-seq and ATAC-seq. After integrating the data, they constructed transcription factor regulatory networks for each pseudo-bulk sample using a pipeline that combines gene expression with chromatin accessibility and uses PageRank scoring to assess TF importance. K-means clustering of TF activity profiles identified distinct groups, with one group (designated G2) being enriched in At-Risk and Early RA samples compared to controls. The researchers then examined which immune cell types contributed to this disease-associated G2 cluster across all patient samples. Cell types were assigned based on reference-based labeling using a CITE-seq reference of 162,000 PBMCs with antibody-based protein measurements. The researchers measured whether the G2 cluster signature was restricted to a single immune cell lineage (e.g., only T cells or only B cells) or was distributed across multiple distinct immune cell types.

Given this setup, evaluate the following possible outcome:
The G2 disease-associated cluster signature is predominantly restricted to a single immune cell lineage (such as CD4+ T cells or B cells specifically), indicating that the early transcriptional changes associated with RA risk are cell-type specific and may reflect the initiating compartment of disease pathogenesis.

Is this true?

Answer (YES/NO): NO